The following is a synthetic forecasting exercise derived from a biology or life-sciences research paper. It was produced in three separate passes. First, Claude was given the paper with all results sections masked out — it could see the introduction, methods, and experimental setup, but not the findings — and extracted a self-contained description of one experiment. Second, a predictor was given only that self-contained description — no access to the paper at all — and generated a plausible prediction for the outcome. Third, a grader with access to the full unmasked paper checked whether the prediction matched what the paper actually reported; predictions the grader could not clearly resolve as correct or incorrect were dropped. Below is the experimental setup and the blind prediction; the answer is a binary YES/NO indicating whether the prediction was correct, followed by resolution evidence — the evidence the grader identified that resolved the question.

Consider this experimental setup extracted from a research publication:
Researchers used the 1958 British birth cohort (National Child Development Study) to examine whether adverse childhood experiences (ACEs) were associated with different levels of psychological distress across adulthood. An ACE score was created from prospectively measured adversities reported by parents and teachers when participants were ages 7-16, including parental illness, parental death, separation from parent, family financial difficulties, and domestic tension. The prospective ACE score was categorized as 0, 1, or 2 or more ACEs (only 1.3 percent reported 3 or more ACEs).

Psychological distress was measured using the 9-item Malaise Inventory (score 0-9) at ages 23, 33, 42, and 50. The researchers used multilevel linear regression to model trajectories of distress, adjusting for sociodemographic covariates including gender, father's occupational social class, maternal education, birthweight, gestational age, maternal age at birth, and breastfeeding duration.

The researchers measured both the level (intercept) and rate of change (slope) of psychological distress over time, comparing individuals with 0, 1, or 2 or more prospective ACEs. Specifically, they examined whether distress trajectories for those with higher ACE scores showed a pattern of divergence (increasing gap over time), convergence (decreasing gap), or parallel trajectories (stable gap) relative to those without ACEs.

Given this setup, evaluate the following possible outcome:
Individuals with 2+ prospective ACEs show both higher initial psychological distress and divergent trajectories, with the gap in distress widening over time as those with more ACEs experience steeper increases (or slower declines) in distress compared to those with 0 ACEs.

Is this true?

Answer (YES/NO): NO